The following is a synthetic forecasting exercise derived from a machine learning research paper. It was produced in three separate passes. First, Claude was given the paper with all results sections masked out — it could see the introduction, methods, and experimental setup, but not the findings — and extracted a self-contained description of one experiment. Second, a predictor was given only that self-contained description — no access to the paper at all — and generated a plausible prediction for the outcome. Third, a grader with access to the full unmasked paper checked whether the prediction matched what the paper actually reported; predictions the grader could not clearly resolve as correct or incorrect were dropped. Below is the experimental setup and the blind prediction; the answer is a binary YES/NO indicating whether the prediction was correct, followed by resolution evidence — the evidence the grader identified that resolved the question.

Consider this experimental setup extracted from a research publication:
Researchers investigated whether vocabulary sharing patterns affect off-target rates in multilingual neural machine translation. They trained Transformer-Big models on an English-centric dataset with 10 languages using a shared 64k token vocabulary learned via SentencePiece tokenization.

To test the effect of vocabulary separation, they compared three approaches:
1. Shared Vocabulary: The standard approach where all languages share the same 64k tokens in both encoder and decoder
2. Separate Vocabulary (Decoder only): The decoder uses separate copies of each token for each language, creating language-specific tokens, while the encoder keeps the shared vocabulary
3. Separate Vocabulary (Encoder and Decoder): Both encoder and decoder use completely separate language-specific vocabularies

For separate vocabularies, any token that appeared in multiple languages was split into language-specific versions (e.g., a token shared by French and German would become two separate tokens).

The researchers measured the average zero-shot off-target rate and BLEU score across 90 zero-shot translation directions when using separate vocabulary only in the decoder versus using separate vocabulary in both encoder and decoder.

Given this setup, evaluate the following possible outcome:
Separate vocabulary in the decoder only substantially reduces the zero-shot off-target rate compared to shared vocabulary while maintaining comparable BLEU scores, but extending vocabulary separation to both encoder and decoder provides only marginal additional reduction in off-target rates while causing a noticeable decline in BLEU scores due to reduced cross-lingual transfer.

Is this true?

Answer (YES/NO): NO